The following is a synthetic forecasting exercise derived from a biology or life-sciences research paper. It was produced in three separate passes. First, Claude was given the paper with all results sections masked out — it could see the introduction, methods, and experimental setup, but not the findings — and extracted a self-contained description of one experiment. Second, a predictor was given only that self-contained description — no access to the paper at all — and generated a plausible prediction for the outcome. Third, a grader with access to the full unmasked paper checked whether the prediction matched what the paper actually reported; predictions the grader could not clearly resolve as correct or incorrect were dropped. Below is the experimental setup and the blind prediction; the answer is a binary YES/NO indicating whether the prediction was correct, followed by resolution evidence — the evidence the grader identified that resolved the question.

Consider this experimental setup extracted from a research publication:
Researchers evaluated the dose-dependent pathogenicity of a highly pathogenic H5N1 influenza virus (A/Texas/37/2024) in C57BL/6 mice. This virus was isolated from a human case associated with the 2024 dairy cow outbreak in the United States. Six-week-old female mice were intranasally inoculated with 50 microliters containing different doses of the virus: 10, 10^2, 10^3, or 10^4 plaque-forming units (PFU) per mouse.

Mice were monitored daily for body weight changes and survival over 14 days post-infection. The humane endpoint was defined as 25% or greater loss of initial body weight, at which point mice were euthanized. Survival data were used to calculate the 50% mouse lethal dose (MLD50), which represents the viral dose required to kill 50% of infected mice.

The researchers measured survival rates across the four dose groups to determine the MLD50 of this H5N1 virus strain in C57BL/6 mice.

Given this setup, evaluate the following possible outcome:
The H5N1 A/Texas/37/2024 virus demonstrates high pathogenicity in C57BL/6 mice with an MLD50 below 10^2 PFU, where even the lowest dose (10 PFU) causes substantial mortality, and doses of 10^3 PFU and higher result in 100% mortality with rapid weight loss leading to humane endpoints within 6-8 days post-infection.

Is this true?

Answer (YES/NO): YES